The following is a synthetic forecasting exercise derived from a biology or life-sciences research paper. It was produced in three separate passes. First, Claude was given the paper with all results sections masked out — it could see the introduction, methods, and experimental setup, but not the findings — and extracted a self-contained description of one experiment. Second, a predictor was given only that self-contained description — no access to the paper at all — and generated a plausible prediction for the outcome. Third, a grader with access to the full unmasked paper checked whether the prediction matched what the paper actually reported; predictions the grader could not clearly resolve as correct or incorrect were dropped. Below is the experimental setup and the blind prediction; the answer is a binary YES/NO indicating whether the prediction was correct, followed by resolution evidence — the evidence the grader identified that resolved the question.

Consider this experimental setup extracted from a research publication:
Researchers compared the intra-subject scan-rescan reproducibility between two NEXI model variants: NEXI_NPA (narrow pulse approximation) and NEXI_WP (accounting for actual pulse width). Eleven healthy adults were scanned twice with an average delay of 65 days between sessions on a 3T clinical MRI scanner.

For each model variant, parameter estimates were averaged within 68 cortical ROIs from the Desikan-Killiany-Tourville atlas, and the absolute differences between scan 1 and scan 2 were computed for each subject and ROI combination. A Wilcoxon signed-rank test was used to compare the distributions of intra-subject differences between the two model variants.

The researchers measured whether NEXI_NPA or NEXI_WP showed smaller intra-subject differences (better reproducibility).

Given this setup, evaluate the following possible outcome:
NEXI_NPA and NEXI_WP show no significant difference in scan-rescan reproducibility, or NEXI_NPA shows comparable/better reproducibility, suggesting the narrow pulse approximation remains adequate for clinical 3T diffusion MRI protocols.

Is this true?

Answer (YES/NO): NO